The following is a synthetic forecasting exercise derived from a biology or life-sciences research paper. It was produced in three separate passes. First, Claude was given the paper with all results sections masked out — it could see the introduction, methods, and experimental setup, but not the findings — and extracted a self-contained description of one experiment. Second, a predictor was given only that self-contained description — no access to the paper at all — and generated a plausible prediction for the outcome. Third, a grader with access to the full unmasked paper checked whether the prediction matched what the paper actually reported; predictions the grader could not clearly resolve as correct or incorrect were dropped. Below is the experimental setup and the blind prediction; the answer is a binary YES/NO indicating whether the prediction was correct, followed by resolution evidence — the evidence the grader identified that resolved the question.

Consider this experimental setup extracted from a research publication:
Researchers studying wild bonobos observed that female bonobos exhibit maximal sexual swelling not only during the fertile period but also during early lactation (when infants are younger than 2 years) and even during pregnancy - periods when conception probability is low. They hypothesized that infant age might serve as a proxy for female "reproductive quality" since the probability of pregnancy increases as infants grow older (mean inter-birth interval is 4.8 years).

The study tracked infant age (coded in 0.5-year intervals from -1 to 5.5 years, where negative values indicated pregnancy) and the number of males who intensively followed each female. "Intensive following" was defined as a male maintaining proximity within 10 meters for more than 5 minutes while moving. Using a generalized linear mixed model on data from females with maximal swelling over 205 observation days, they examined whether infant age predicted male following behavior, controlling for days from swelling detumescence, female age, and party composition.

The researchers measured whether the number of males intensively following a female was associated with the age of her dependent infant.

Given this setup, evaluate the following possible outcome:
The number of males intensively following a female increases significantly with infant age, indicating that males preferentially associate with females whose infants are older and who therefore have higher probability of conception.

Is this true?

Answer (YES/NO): YES